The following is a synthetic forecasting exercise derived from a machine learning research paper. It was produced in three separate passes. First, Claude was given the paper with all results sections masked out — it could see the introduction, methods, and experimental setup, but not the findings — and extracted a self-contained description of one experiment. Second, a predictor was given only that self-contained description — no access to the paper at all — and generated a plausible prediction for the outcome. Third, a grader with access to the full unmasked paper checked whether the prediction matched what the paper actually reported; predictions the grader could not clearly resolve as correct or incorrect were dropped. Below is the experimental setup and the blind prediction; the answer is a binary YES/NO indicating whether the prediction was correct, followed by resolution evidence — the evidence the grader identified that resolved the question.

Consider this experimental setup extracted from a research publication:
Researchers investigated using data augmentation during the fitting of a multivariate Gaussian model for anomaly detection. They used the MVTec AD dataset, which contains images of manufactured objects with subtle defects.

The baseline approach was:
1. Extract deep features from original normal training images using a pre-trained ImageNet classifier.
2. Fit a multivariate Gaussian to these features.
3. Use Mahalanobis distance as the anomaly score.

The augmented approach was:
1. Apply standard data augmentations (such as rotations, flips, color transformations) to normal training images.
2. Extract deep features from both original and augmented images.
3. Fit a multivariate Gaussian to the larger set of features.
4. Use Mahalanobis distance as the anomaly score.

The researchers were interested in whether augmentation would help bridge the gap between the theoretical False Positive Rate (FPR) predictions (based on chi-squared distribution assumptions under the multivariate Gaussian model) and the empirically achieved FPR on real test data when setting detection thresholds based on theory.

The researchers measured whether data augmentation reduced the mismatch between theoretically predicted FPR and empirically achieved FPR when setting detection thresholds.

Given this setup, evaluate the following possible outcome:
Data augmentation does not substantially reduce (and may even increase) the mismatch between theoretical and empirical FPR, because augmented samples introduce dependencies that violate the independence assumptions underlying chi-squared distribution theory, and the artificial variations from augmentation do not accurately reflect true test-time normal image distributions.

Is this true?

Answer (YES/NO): NO